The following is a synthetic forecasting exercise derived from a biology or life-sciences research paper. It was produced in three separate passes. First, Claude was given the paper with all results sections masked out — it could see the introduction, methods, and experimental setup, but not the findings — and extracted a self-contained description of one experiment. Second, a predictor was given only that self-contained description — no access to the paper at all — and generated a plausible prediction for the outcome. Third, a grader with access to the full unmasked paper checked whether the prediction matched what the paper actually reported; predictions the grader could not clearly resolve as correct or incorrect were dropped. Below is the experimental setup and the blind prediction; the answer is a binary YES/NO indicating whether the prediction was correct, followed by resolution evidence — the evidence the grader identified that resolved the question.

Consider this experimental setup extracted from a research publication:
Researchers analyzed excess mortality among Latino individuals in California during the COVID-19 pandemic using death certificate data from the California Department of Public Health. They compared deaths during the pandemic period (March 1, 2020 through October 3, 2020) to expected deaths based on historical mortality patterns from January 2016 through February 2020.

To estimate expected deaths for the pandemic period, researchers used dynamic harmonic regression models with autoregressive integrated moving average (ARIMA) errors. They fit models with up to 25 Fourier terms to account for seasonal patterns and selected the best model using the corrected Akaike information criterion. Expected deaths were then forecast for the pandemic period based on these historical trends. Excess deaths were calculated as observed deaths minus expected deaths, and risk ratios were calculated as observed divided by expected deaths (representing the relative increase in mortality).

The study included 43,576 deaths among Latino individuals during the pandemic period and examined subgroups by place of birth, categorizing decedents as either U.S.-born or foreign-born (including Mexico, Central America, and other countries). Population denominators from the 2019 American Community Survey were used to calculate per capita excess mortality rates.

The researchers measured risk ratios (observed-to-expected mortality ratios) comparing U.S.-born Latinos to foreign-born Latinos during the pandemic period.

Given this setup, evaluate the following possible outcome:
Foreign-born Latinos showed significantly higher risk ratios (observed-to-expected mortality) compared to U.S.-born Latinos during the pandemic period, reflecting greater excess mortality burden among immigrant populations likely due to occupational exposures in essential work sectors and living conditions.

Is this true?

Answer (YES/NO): YES